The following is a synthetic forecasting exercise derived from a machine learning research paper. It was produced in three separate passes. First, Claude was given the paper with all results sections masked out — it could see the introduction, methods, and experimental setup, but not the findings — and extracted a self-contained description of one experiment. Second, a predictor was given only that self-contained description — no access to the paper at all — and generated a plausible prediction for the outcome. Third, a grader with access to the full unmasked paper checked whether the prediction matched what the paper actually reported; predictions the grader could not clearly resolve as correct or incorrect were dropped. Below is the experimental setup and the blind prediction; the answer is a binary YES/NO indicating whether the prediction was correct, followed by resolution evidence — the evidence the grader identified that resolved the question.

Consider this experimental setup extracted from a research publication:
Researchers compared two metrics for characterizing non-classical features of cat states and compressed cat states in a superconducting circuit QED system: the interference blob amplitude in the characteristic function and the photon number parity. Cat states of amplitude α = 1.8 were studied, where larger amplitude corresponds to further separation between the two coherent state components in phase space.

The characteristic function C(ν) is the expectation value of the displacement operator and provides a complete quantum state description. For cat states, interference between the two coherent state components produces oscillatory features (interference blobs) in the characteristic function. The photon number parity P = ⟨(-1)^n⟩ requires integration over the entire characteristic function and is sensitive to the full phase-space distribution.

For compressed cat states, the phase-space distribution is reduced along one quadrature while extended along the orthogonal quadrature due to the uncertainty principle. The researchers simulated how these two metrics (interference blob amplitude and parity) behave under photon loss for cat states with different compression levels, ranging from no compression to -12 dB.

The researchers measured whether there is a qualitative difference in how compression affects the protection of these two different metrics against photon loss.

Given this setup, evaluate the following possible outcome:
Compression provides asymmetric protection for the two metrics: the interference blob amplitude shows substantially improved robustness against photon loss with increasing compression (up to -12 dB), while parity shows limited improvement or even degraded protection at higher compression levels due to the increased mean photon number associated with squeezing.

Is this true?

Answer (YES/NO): NO